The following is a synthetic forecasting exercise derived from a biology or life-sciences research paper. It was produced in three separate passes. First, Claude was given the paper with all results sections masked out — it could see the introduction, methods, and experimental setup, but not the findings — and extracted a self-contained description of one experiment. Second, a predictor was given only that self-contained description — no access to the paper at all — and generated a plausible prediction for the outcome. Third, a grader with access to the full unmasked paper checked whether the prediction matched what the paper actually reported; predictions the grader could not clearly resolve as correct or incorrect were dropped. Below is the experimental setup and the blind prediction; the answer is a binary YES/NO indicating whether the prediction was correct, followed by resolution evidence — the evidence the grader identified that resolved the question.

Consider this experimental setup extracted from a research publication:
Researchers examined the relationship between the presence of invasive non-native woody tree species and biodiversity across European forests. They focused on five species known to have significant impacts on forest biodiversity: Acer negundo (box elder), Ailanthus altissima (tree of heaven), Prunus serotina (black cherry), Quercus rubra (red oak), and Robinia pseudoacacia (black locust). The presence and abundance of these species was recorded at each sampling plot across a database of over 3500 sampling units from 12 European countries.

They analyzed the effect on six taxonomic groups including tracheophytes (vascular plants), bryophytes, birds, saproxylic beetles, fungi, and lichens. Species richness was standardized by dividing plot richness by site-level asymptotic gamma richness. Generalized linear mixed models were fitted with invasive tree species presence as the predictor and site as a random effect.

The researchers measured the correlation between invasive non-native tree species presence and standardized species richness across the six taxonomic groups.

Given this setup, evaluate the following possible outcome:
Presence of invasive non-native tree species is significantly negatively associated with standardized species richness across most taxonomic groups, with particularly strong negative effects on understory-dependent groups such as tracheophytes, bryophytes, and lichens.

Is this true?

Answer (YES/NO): NO